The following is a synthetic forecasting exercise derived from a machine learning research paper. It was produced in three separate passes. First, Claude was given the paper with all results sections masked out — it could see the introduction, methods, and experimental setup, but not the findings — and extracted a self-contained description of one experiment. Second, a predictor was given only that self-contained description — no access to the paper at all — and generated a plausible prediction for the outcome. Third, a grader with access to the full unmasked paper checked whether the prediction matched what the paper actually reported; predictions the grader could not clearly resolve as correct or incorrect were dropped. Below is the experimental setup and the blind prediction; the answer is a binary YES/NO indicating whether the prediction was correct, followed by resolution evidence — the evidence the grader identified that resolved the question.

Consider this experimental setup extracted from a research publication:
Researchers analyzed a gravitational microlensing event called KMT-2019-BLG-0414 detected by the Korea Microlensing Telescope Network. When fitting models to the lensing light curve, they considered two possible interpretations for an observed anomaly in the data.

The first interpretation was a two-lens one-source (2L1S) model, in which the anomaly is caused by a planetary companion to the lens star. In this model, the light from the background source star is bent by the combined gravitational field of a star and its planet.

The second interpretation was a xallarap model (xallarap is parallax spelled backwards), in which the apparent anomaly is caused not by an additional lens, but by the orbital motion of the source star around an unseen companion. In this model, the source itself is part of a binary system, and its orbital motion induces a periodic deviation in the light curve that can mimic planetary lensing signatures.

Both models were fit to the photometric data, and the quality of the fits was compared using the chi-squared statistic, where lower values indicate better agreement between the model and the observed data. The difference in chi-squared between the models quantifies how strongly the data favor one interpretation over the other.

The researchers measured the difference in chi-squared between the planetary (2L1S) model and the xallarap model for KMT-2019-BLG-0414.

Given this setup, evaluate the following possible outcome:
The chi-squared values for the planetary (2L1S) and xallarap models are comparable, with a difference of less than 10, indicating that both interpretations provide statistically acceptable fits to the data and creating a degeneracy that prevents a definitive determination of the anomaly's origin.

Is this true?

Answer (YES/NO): YES